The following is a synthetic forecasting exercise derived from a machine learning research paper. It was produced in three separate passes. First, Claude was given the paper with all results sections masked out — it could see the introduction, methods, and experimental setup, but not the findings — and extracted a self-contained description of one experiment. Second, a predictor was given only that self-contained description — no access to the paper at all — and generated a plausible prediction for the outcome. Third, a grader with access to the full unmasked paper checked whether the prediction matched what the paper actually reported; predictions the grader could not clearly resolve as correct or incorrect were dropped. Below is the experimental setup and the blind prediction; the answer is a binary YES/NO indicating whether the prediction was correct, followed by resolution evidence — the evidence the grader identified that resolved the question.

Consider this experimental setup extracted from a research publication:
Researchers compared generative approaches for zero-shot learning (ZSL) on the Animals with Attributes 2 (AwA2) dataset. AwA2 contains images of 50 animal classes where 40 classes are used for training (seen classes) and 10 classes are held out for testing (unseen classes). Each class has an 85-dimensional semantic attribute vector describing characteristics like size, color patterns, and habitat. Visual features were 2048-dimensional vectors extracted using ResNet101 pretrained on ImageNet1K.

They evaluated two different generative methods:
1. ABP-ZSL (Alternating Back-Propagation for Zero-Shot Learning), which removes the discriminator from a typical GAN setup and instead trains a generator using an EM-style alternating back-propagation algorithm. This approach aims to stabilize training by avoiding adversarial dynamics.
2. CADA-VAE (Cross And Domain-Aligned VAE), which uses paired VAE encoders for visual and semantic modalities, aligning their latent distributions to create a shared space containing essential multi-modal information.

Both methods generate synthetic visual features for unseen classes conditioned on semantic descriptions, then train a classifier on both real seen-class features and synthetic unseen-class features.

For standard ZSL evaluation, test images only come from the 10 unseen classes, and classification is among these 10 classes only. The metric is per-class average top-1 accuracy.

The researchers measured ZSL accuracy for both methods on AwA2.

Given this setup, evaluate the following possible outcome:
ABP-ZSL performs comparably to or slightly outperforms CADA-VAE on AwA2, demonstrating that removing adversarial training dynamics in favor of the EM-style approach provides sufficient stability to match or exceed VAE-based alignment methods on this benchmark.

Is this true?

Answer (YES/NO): NO